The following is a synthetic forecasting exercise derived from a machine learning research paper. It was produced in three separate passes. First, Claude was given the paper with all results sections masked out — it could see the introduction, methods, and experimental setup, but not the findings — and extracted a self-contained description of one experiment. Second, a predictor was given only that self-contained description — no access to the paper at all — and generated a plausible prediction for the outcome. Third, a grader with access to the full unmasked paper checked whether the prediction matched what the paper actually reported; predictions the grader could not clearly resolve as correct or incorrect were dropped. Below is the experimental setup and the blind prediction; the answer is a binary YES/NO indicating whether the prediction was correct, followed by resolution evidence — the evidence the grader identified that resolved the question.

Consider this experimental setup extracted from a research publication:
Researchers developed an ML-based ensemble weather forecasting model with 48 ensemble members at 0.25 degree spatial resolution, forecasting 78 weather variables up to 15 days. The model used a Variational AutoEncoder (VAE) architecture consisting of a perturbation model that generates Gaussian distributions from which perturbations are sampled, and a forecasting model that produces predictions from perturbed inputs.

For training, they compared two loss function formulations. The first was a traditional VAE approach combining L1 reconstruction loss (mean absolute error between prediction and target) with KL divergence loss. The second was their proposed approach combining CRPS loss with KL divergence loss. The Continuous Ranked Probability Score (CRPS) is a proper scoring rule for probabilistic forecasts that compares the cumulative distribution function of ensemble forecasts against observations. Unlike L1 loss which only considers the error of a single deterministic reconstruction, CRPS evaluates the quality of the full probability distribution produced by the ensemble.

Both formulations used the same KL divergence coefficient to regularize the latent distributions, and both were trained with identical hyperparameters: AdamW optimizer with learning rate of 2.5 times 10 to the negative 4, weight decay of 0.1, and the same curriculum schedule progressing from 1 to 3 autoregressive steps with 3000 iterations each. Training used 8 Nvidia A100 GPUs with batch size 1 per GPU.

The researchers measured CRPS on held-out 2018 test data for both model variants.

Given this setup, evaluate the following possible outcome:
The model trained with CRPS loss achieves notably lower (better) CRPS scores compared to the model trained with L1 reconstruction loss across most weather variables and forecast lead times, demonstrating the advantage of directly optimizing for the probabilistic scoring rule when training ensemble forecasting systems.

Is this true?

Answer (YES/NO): YES